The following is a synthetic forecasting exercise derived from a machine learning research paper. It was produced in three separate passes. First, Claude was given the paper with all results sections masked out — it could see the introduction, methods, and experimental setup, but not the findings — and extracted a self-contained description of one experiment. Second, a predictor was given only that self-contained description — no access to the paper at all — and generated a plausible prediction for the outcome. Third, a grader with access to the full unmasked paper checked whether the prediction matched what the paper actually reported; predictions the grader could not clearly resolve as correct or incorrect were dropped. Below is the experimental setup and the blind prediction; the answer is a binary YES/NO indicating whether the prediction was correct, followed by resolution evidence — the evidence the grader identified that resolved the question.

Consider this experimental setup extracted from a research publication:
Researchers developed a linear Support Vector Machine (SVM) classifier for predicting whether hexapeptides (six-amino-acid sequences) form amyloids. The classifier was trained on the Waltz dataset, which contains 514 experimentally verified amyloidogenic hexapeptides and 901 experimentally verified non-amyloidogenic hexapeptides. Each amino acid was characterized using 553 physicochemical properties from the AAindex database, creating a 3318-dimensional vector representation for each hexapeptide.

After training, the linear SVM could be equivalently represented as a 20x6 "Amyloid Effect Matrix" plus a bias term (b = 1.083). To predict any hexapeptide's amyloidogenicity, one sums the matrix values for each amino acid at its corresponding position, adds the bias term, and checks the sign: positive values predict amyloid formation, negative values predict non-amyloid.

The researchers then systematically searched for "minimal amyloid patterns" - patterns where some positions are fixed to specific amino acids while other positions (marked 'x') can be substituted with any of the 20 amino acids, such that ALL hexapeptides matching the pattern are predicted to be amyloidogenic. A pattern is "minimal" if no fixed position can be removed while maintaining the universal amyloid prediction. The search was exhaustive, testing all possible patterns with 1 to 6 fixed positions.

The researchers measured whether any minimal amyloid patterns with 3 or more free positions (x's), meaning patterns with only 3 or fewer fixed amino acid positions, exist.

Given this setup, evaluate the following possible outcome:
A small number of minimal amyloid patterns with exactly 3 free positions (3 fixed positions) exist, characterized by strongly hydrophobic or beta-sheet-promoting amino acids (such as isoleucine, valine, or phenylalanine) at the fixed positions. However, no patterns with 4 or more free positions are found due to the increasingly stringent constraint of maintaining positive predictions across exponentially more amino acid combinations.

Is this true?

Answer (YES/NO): NO